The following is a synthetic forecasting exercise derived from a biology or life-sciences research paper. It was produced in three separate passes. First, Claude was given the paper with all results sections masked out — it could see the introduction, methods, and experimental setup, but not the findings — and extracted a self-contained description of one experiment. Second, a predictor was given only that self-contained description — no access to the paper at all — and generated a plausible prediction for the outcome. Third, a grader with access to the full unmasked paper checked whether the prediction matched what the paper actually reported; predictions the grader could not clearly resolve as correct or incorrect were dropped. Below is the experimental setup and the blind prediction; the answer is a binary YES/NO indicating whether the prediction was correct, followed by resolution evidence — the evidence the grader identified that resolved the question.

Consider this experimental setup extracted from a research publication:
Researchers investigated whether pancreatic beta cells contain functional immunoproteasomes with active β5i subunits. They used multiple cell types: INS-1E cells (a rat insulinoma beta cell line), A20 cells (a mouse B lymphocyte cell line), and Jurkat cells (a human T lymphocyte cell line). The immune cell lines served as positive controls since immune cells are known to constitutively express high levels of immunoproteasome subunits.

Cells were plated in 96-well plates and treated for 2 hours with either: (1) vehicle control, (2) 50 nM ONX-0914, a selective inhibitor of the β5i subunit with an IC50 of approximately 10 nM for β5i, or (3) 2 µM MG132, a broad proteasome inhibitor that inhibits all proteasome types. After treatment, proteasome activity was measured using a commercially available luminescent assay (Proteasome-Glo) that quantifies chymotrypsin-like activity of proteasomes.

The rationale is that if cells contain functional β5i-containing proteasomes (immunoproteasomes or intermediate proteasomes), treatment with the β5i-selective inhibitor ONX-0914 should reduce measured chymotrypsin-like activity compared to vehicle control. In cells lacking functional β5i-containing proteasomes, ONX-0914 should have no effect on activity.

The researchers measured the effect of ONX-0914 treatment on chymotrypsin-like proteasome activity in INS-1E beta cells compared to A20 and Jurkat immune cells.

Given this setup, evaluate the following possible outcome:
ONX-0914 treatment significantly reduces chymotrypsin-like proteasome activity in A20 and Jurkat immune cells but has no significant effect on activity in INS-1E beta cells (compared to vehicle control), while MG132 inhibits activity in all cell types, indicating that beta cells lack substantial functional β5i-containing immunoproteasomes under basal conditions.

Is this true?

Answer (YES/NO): NO